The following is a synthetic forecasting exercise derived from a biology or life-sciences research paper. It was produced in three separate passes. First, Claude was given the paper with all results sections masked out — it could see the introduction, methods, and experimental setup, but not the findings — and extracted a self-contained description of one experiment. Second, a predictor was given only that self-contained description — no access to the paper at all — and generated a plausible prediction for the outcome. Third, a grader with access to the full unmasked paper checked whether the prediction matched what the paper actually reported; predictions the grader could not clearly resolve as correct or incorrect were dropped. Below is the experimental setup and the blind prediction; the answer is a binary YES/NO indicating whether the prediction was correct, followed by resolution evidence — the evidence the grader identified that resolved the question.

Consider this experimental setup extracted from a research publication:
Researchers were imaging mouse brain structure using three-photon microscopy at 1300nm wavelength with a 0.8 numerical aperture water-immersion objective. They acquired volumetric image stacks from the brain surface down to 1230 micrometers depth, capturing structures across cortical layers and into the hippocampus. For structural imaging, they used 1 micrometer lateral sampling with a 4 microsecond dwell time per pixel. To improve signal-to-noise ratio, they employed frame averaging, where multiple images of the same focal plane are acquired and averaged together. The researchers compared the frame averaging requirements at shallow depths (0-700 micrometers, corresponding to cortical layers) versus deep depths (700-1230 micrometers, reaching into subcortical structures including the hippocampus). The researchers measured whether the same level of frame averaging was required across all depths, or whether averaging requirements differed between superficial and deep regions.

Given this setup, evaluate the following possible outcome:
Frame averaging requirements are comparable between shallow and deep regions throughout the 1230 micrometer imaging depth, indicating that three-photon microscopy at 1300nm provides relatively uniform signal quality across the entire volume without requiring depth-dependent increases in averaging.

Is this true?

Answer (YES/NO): NO